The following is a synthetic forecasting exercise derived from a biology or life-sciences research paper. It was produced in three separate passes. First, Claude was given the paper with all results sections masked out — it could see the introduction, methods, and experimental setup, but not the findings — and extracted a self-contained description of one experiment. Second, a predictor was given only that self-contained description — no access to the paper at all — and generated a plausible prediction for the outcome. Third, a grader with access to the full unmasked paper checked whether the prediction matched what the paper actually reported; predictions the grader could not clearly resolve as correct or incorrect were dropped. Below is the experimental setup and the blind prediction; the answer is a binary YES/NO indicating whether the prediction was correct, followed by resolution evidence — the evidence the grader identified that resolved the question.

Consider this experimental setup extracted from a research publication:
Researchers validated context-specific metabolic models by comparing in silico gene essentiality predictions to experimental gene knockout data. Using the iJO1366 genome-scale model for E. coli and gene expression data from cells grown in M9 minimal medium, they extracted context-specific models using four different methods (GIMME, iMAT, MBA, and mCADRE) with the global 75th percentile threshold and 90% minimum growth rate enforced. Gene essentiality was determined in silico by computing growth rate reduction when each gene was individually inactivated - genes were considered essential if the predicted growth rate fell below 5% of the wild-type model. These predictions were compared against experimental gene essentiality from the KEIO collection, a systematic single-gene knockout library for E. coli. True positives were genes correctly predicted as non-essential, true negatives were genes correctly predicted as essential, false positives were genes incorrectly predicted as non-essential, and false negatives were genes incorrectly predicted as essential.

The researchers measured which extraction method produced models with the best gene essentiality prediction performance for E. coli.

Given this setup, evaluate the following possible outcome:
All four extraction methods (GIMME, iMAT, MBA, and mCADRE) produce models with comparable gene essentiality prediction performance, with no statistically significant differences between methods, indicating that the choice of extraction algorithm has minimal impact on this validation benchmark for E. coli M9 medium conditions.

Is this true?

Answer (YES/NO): NO